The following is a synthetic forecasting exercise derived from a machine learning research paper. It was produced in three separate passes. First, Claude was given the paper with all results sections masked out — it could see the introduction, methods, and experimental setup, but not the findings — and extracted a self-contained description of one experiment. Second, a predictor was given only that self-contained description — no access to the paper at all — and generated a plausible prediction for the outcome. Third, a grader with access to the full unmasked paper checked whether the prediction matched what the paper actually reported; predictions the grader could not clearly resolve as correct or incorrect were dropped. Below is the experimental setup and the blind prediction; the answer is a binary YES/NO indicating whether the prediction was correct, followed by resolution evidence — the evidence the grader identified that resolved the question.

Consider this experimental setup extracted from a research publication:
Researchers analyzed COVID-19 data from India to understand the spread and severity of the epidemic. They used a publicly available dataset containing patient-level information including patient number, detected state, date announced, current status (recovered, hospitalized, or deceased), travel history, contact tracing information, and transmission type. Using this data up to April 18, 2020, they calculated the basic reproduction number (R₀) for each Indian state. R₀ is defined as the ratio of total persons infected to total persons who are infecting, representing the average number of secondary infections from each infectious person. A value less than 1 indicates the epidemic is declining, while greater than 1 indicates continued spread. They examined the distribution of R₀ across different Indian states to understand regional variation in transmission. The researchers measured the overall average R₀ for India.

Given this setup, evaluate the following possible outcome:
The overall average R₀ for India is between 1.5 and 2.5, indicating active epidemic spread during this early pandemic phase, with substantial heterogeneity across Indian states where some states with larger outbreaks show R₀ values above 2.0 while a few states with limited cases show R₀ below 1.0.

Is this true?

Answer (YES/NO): YES